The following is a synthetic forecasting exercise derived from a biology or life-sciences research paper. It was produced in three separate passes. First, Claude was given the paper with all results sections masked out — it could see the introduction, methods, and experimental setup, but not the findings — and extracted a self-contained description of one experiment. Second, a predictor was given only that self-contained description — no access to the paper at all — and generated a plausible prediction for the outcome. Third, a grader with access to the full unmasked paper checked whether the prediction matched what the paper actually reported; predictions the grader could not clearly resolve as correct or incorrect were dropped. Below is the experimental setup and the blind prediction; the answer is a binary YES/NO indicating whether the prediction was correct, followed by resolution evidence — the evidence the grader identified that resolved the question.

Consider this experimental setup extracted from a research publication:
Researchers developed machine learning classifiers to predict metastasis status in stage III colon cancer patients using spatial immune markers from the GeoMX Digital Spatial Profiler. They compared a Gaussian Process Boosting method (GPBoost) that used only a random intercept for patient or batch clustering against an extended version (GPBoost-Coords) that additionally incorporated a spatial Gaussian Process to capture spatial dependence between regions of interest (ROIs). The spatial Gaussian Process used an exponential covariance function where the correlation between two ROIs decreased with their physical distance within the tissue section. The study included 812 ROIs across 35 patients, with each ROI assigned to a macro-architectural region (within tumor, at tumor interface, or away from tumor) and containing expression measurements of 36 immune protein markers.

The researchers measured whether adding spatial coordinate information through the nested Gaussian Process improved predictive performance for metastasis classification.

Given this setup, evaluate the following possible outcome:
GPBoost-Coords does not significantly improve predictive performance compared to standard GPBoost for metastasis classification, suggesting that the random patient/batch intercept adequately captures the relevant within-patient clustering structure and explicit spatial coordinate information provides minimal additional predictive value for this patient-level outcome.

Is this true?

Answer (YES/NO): YES